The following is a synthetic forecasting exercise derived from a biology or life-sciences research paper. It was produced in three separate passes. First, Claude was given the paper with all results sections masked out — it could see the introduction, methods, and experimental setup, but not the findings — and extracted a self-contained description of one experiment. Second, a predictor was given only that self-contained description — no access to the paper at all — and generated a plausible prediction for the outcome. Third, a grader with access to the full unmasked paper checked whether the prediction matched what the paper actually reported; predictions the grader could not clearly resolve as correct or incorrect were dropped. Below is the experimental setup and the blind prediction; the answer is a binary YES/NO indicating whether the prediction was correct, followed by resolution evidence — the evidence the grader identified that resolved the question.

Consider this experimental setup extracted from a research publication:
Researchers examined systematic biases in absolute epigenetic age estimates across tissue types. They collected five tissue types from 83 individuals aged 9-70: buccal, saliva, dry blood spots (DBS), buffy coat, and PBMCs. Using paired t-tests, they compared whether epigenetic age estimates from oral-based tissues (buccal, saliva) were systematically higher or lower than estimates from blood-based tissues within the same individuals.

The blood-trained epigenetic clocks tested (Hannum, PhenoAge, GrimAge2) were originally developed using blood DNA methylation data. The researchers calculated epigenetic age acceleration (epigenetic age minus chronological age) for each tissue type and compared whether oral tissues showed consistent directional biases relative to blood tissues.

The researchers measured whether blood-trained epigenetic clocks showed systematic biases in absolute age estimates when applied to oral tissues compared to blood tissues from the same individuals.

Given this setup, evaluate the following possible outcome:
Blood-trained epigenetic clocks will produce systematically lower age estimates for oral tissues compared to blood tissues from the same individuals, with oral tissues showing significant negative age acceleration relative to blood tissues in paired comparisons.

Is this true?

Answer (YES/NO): NO